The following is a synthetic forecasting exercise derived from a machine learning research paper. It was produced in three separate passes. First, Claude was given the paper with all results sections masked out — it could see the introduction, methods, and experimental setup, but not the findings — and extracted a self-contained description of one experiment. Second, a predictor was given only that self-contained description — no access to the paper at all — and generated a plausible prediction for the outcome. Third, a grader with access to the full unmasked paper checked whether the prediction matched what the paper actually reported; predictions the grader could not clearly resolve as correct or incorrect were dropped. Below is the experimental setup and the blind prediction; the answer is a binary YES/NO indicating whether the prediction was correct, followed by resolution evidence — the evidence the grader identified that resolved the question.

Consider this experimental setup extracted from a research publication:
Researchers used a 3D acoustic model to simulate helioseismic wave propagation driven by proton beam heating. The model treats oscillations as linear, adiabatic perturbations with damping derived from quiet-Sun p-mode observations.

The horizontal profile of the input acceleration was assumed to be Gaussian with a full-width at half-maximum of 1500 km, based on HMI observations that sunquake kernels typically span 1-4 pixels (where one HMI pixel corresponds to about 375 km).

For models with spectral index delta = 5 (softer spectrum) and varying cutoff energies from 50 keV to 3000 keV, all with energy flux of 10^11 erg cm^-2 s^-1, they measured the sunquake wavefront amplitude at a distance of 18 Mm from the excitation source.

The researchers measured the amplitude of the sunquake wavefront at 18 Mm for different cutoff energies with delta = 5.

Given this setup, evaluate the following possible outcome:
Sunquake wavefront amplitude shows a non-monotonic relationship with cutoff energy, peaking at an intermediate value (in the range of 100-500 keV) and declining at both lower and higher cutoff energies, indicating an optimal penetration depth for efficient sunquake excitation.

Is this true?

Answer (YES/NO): NO